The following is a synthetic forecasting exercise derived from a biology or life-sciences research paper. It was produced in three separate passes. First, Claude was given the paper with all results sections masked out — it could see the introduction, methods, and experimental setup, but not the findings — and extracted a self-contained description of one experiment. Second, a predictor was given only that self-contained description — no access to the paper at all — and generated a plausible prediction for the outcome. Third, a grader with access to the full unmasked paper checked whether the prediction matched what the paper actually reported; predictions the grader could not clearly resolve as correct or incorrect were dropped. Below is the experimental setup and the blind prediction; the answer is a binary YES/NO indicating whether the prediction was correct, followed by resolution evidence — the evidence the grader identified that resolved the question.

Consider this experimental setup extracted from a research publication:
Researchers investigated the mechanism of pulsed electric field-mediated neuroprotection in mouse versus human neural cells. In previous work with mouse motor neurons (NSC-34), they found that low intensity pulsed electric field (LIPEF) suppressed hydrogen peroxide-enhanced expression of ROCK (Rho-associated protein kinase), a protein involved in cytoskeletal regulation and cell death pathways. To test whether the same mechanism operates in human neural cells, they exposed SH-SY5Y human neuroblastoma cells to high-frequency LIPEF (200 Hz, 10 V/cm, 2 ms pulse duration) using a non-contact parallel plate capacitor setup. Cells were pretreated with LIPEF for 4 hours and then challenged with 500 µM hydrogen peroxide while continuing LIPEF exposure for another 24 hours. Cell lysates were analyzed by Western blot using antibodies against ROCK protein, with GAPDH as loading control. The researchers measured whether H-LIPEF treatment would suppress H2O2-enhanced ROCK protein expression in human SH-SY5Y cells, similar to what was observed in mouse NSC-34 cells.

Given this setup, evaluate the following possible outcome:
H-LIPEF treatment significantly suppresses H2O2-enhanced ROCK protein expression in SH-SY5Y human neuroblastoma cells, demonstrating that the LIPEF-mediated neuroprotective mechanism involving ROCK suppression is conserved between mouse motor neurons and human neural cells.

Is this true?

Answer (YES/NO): NO